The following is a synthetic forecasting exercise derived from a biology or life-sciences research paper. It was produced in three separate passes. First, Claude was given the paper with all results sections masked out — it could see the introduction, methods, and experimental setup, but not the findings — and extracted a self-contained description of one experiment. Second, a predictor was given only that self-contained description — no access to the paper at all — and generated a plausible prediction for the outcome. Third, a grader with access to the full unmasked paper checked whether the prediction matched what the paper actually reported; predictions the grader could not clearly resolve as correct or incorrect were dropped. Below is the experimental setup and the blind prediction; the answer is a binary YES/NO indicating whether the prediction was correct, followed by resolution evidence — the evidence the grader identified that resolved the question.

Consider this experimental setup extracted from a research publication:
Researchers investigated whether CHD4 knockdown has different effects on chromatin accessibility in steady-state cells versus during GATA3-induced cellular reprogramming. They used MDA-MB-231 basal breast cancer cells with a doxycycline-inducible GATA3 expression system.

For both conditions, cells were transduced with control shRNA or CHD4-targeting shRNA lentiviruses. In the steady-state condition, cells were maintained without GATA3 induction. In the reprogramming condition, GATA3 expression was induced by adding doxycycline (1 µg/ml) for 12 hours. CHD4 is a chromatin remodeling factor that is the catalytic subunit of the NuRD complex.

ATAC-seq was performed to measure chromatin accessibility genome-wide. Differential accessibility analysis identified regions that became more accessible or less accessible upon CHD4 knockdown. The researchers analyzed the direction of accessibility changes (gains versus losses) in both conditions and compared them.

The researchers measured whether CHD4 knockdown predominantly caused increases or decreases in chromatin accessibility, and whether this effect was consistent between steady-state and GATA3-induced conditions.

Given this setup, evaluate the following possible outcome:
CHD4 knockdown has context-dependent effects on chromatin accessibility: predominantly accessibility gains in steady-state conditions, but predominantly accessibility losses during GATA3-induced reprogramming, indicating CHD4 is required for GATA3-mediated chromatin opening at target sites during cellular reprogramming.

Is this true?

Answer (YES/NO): NO